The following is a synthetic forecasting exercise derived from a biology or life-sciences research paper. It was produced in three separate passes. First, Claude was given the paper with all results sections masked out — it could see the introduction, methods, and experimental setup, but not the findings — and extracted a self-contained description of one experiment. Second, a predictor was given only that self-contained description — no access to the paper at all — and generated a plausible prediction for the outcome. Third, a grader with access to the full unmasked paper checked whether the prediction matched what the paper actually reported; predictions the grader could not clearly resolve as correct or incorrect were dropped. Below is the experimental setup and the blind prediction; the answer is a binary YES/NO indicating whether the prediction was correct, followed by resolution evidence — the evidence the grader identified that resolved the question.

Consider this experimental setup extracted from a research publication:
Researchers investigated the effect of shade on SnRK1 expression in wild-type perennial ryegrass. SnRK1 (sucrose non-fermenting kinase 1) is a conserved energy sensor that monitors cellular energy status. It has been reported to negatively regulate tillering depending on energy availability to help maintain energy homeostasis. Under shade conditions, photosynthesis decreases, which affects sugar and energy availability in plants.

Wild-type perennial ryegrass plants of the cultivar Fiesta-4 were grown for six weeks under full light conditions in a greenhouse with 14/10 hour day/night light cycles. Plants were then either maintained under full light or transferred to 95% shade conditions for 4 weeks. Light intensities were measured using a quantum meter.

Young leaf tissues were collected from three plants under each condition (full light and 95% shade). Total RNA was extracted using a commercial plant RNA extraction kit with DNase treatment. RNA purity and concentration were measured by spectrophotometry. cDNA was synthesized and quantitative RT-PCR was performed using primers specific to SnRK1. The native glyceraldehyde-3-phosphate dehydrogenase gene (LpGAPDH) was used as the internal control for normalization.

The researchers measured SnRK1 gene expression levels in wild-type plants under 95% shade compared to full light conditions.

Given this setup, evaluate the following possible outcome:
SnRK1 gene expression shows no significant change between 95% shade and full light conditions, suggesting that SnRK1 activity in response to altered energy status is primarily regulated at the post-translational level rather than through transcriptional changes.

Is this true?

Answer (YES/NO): NO